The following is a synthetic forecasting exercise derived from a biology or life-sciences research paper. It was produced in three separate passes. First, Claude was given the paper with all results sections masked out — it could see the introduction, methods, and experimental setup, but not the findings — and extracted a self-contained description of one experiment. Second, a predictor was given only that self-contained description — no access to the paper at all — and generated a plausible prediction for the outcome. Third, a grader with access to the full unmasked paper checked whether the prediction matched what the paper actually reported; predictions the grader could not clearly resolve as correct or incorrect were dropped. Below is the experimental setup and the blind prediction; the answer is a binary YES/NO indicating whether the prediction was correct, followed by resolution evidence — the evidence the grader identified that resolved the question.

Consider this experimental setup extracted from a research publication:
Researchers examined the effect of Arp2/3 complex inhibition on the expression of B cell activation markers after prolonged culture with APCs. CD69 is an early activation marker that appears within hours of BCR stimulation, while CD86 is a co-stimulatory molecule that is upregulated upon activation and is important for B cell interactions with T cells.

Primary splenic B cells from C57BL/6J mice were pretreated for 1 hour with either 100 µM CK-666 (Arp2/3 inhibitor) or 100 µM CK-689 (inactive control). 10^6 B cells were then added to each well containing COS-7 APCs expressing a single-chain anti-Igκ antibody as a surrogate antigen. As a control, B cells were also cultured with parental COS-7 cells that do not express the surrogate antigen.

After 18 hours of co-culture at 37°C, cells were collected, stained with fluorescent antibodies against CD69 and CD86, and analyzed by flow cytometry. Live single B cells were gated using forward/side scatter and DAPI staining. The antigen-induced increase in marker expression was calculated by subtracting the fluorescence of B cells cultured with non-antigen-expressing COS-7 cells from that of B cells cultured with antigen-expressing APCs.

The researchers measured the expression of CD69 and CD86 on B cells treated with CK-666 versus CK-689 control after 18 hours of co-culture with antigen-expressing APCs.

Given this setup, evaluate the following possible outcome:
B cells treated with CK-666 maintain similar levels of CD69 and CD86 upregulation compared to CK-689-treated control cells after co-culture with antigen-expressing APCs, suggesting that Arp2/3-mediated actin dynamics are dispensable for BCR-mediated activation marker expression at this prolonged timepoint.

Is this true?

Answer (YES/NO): NO